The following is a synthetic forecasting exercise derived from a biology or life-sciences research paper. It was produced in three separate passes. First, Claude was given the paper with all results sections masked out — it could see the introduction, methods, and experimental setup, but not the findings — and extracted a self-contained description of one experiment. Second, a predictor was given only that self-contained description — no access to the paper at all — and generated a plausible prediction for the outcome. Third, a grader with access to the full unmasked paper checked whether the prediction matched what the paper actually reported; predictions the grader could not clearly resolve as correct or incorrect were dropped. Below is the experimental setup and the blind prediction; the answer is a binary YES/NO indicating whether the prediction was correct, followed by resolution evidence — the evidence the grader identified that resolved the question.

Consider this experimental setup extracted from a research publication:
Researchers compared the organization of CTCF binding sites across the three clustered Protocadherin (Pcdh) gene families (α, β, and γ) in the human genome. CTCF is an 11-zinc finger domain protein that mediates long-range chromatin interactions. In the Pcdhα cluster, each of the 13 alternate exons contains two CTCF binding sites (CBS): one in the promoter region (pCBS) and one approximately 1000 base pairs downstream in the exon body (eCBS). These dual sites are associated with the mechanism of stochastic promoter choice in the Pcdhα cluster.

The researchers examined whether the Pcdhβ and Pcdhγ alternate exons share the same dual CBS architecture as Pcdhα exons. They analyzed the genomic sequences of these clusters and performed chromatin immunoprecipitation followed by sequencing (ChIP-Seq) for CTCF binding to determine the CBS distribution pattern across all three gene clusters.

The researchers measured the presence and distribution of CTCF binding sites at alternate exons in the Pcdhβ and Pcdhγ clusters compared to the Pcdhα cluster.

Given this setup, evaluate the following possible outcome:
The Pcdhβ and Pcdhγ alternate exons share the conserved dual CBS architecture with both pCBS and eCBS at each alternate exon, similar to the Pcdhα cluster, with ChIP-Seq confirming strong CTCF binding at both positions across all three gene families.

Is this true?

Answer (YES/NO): NO